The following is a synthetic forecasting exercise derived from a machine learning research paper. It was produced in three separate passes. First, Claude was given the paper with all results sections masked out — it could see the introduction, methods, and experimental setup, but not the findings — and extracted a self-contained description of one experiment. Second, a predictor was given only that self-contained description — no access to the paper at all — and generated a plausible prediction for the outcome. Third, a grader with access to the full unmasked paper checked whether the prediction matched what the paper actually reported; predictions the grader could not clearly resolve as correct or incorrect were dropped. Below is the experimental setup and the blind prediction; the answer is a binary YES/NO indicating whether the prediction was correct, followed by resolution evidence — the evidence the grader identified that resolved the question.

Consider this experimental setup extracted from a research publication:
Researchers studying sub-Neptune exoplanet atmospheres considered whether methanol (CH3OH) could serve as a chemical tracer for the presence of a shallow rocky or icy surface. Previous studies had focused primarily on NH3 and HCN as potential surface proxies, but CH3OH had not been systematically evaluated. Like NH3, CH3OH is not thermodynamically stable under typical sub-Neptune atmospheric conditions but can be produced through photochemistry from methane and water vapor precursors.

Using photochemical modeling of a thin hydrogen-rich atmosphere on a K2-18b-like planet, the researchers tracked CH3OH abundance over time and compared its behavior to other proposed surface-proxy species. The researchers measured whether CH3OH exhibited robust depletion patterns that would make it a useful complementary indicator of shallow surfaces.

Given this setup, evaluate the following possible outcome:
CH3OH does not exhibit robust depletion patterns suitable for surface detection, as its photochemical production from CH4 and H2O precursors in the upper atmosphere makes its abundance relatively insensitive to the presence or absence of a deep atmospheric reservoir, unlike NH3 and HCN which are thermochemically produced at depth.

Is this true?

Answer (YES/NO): NO